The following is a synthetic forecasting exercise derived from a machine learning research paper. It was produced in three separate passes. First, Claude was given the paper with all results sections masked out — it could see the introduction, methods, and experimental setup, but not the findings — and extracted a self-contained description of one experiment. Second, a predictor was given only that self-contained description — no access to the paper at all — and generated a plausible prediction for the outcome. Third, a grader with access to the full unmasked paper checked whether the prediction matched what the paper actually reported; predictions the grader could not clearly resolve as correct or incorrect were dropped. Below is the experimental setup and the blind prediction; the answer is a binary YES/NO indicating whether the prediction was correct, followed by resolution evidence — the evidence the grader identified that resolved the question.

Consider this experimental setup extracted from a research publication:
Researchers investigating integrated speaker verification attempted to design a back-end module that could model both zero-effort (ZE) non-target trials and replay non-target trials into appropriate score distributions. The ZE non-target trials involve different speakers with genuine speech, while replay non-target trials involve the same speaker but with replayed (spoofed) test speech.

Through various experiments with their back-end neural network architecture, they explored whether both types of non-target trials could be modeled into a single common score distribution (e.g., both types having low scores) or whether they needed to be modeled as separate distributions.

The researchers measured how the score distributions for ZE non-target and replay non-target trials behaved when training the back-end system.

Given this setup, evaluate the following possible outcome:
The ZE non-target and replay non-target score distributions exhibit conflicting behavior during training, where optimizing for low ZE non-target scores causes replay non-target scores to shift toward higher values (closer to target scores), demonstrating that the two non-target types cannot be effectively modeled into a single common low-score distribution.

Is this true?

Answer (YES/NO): NO